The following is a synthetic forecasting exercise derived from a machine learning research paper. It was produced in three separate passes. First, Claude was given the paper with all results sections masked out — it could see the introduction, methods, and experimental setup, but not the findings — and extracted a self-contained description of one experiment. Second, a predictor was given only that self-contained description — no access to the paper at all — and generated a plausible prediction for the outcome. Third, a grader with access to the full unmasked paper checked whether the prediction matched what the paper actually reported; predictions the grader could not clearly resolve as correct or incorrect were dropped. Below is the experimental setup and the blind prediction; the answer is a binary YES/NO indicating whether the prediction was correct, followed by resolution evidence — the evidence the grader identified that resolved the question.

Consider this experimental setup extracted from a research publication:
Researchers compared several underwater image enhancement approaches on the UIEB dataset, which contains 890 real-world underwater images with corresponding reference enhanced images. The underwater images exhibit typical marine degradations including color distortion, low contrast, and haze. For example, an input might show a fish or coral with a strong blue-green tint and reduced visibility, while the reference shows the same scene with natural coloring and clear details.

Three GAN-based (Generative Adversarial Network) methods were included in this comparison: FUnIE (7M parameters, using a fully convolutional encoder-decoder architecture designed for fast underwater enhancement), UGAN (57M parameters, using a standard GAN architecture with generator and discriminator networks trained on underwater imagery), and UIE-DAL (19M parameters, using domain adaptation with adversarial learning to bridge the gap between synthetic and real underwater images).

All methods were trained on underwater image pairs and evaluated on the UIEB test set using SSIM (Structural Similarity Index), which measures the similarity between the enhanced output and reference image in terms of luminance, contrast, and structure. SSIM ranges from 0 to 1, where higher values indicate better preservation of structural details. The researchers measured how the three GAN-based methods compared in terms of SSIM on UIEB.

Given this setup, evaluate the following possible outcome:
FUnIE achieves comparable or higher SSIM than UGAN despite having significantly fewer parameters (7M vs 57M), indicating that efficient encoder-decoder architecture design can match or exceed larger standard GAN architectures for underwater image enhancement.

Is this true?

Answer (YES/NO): NO